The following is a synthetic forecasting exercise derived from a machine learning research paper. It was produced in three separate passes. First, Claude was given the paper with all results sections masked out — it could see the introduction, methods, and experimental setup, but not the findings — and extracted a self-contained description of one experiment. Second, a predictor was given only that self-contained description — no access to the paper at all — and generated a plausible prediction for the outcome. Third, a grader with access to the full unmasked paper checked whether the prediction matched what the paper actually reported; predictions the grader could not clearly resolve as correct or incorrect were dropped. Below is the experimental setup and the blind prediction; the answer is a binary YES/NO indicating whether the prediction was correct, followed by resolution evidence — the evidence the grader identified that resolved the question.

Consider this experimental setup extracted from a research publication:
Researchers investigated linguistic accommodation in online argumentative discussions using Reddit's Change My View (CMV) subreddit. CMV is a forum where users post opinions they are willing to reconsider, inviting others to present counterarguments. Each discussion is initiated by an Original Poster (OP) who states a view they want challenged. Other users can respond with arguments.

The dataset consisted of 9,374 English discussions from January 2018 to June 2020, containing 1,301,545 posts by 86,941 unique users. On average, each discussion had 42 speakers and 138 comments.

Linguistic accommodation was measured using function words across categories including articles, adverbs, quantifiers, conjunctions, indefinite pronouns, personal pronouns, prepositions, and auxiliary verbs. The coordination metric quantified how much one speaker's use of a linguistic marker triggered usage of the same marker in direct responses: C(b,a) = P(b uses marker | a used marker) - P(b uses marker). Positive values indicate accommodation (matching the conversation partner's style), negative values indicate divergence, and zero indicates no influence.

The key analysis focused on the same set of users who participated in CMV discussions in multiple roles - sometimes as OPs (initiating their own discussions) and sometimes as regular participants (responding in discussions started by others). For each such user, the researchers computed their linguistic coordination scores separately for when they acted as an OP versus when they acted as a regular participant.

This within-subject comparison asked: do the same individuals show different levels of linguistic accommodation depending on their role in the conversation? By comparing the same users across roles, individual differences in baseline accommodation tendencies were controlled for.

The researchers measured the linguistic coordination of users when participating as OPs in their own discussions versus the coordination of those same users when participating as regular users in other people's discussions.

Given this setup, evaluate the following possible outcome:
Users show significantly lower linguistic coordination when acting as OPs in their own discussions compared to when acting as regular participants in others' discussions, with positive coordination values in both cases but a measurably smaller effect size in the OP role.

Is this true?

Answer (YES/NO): NO